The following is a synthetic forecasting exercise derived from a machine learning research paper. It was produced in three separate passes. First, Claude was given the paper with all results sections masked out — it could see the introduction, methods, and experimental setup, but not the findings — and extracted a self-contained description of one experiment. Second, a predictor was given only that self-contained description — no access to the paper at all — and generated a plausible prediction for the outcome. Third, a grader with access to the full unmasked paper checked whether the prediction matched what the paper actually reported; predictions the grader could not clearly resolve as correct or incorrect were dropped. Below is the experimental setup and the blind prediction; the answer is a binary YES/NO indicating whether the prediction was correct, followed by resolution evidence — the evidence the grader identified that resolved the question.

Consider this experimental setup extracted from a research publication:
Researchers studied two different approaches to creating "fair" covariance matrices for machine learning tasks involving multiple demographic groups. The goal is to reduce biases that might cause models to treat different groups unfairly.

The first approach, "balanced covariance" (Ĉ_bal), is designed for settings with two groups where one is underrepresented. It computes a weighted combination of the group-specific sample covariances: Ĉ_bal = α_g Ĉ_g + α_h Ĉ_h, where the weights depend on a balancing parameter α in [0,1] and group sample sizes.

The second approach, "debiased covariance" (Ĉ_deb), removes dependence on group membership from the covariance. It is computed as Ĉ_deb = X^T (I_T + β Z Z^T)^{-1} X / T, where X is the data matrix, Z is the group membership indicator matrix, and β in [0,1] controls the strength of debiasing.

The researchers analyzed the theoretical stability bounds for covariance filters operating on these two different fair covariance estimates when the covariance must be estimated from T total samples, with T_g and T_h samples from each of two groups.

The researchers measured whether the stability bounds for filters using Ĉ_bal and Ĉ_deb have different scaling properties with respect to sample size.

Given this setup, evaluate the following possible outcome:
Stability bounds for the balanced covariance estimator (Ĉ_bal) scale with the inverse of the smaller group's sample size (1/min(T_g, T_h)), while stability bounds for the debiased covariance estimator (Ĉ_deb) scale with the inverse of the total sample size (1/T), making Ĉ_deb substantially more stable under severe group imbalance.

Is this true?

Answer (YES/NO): NO